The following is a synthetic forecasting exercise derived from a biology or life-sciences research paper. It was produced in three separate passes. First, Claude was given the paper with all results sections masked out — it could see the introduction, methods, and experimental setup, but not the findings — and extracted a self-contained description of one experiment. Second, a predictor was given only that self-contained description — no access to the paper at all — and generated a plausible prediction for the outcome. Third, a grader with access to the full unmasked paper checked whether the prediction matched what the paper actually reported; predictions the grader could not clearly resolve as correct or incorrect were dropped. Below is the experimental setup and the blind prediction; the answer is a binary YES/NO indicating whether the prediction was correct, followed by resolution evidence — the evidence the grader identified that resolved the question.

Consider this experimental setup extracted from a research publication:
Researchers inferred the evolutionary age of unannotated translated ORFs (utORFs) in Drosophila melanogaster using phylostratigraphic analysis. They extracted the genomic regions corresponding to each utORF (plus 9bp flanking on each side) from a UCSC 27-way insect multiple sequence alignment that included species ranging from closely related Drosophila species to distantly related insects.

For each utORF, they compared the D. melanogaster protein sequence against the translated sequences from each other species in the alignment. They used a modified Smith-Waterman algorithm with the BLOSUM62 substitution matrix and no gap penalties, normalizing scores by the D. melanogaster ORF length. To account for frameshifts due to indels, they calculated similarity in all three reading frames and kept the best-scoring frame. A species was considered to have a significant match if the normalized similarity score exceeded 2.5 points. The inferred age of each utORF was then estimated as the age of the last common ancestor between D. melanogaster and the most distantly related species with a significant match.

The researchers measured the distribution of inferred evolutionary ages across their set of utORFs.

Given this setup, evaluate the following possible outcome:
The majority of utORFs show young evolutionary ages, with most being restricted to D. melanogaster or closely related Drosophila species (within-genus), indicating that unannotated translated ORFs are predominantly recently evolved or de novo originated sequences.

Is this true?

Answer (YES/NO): NO